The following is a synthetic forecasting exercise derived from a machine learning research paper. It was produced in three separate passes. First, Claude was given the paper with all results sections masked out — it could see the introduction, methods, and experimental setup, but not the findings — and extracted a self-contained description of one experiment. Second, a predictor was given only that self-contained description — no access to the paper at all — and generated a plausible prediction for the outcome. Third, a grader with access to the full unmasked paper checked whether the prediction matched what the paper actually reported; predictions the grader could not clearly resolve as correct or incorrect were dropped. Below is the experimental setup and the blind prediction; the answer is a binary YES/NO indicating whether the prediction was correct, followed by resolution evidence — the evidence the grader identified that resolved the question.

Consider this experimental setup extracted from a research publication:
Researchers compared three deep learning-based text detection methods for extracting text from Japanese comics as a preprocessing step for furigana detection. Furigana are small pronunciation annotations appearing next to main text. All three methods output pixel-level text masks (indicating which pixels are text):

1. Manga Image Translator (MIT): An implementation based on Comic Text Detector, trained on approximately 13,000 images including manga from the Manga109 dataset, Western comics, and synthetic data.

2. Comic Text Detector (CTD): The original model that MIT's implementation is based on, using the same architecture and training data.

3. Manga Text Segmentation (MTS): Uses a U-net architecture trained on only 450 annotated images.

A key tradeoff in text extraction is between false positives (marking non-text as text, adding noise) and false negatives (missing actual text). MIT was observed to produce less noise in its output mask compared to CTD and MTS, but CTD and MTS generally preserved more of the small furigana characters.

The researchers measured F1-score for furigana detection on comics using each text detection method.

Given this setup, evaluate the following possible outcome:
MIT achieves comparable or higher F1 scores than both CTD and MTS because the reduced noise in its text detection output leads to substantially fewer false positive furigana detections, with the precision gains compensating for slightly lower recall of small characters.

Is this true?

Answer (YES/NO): NO